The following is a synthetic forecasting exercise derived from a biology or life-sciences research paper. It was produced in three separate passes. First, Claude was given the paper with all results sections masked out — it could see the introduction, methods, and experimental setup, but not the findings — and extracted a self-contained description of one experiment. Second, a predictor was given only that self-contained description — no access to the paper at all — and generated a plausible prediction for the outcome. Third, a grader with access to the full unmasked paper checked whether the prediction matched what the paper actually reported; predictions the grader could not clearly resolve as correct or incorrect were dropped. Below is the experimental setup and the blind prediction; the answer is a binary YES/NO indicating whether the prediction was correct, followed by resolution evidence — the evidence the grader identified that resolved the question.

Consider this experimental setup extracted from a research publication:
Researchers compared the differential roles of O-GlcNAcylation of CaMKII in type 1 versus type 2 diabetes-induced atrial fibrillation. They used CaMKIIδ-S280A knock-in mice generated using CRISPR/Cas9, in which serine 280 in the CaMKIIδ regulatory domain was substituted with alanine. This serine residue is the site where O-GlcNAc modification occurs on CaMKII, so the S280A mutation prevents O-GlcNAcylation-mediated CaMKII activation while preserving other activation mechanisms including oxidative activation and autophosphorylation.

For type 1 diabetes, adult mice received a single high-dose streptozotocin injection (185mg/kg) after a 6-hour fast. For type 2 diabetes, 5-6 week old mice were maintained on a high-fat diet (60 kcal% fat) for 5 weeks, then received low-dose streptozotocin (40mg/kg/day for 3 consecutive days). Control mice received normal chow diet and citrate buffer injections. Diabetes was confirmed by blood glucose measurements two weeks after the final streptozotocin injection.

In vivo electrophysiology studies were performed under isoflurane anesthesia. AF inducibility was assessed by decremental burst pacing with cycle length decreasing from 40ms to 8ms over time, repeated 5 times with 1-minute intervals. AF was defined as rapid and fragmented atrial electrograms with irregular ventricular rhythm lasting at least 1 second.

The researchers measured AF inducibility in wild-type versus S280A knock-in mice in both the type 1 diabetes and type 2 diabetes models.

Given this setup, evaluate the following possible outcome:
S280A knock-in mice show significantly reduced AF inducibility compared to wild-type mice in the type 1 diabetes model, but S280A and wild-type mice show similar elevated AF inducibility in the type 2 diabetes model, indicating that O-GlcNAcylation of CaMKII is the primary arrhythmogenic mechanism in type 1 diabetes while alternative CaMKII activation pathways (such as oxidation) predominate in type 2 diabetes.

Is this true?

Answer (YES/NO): NO